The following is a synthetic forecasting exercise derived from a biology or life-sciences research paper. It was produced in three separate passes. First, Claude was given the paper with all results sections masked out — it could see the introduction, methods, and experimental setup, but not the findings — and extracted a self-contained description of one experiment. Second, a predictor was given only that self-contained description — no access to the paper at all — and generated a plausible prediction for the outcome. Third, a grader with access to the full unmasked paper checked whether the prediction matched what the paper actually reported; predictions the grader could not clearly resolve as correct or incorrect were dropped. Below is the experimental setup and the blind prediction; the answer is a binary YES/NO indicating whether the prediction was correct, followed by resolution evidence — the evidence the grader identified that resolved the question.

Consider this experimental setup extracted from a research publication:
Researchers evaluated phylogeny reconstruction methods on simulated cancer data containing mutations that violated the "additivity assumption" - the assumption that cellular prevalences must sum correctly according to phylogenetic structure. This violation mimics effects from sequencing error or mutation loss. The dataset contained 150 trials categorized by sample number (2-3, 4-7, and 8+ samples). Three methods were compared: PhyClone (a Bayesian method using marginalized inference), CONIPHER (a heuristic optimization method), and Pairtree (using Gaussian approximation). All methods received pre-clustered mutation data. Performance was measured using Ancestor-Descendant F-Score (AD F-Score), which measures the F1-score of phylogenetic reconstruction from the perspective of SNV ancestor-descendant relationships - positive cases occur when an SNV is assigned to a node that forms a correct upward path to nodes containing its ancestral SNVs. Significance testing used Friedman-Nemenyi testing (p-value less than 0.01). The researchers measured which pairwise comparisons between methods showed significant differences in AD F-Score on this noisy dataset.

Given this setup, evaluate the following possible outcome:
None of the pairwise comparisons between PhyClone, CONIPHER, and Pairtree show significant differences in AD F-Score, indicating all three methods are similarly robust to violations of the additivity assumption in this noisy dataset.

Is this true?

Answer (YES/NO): NO